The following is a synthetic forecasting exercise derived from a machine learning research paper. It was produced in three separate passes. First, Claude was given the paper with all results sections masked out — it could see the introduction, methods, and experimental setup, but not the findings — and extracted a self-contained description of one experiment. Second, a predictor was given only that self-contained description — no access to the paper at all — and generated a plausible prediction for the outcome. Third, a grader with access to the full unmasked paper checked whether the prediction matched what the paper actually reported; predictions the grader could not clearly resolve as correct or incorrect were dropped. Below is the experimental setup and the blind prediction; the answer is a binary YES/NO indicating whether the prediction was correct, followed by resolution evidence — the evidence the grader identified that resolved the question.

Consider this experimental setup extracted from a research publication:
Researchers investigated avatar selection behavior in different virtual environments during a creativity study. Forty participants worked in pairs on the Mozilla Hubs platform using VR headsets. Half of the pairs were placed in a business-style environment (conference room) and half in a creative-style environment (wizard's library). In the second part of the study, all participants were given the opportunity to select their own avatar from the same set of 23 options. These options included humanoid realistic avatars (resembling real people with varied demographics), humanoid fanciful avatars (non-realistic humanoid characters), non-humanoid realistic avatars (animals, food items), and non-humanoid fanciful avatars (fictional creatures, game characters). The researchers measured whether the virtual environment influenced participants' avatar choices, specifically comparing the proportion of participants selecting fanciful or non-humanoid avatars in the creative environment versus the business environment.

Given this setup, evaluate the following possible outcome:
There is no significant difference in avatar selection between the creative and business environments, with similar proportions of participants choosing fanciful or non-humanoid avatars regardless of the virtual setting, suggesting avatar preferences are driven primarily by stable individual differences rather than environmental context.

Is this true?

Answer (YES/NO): NO